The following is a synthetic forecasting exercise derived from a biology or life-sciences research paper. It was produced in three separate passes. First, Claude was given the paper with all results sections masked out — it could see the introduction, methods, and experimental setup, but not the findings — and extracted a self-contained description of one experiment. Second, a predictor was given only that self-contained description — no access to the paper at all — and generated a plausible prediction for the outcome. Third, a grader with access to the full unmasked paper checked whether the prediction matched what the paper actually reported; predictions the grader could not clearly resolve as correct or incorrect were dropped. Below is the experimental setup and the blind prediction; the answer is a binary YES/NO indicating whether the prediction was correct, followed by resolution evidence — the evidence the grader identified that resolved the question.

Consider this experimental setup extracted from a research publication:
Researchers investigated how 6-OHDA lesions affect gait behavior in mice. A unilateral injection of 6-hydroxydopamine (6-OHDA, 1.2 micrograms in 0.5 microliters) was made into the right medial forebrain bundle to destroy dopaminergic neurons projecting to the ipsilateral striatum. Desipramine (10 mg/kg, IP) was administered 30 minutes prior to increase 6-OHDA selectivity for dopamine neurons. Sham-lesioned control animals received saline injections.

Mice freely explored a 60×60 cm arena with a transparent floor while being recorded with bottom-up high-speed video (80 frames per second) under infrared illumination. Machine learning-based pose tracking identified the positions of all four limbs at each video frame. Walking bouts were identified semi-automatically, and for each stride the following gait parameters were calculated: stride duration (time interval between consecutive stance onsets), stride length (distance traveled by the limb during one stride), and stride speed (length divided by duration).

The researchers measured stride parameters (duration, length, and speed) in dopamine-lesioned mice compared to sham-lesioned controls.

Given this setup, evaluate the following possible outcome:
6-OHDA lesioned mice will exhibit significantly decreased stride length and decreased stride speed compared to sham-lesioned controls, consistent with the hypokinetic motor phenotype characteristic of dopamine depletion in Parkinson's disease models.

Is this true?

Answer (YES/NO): YES